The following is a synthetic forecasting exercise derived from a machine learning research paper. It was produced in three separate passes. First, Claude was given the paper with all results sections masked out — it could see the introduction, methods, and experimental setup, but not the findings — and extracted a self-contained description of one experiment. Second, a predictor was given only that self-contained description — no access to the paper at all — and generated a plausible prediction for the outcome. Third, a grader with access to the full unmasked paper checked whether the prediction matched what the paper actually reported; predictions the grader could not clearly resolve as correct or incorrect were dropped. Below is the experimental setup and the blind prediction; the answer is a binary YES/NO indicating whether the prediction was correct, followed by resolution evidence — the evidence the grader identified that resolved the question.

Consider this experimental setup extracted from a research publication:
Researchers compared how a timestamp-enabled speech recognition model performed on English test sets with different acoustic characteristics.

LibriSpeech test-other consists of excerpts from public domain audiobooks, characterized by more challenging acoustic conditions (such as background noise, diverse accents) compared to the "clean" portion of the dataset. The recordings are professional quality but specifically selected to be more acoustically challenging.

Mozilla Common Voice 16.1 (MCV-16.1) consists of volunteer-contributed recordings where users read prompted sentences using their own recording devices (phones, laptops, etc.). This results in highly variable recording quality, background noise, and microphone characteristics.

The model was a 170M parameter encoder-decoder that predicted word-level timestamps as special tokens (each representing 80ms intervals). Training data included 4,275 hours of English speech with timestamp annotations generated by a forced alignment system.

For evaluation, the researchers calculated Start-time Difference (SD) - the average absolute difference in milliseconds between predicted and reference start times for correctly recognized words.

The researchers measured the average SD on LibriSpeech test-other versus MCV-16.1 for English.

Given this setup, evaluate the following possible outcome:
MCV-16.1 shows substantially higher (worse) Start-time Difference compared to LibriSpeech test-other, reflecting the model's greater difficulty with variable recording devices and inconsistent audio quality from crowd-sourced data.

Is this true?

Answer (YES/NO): YES